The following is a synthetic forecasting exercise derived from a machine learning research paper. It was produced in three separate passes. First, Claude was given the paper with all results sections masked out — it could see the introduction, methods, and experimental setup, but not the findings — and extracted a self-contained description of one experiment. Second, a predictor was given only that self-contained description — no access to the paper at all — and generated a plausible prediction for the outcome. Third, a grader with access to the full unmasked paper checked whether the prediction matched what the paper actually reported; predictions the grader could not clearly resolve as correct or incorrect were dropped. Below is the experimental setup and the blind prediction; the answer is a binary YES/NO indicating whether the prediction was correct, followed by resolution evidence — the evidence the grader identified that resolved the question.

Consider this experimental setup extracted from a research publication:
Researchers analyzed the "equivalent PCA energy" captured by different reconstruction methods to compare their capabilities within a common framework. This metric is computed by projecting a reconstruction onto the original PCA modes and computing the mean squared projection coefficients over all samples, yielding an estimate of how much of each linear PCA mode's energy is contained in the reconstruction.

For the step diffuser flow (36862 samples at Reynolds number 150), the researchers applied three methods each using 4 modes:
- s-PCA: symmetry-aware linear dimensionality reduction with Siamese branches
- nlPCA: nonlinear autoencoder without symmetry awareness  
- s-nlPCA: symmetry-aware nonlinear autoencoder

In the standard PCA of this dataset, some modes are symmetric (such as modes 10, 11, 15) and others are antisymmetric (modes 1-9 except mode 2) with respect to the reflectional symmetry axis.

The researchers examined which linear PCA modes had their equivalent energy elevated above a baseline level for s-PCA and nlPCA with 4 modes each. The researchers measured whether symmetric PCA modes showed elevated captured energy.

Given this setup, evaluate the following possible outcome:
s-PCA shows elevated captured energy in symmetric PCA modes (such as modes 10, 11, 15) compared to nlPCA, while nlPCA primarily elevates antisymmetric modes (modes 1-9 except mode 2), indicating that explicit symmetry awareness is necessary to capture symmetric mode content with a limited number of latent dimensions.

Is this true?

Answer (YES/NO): NO